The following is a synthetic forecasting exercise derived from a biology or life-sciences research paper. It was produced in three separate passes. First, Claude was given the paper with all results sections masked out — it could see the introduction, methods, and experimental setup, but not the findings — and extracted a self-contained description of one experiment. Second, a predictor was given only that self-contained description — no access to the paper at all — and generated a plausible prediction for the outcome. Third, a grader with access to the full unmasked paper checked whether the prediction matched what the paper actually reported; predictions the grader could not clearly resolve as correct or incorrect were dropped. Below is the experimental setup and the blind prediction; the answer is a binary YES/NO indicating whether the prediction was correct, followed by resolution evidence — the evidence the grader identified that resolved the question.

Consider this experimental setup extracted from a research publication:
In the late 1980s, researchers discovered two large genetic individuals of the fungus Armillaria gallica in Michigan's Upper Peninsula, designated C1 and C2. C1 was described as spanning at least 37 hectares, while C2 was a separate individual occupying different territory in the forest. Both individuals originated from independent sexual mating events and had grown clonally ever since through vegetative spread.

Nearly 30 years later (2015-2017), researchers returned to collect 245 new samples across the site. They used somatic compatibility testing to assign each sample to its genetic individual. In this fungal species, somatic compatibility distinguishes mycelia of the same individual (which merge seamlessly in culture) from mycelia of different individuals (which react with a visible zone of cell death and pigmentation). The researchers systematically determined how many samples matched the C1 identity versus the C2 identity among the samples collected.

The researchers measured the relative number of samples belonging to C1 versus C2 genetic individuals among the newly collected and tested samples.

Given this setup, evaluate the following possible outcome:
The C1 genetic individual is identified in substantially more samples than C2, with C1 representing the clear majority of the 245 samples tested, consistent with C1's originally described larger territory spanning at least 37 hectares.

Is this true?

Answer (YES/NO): NO